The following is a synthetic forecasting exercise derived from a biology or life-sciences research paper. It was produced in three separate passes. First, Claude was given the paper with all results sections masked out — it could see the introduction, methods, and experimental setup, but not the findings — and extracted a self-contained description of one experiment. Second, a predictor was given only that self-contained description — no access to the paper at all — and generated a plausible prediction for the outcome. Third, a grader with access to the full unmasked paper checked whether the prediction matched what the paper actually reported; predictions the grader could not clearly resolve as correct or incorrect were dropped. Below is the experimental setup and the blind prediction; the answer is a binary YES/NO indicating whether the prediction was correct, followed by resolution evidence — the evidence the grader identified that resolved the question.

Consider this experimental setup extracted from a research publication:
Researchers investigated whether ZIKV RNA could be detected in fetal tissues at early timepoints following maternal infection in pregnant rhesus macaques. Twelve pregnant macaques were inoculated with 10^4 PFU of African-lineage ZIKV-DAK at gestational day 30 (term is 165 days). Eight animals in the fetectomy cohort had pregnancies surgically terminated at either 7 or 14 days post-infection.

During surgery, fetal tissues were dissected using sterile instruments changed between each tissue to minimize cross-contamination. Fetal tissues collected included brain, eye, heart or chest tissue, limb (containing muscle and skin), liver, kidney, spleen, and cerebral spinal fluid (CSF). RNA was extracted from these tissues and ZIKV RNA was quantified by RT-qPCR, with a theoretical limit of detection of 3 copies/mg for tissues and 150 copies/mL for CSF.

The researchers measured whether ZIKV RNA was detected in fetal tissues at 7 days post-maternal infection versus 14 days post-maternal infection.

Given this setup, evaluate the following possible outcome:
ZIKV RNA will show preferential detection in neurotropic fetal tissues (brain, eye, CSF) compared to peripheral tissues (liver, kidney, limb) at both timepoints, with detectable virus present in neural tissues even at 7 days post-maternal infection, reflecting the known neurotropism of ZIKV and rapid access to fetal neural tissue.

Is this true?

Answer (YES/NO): NO